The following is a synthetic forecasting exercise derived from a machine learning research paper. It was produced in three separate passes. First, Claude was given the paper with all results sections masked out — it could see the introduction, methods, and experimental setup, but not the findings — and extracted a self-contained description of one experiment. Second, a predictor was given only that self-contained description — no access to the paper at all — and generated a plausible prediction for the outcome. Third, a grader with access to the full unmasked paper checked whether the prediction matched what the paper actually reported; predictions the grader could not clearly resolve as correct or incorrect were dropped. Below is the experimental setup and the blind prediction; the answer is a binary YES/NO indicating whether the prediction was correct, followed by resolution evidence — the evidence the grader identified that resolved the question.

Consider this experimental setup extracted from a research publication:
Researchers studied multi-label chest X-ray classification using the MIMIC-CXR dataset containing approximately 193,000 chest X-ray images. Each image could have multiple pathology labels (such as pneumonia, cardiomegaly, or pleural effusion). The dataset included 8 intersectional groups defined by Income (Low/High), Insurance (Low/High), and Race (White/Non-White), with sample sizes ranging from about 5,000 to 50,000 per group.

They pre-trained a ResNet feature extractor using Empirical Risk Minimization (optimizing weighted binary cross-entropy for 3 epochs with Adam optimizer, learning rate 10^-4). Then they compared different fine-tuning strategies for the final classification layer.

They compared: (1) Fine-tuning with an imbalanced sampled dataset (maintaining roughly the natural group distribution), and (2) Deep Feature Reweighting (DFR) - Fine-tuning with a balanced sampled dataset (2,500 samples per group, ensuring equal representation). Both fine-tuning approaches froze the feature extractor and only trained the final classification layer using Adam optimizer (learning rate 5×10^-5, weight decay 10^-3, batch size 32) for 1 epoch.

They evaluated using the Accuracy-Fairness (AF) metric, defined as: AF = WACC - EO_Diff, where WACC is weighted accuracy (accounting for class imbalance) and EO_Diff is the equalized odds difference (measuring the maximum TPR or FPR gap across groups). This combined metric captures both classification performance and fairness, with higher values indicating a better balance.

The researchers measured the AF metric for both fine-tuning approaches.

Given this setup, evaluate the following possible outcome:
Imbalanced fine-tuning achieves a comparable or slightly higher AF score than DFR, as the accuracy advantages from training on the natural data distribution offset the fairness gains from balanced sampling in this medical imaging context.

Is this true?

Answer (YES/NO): NO